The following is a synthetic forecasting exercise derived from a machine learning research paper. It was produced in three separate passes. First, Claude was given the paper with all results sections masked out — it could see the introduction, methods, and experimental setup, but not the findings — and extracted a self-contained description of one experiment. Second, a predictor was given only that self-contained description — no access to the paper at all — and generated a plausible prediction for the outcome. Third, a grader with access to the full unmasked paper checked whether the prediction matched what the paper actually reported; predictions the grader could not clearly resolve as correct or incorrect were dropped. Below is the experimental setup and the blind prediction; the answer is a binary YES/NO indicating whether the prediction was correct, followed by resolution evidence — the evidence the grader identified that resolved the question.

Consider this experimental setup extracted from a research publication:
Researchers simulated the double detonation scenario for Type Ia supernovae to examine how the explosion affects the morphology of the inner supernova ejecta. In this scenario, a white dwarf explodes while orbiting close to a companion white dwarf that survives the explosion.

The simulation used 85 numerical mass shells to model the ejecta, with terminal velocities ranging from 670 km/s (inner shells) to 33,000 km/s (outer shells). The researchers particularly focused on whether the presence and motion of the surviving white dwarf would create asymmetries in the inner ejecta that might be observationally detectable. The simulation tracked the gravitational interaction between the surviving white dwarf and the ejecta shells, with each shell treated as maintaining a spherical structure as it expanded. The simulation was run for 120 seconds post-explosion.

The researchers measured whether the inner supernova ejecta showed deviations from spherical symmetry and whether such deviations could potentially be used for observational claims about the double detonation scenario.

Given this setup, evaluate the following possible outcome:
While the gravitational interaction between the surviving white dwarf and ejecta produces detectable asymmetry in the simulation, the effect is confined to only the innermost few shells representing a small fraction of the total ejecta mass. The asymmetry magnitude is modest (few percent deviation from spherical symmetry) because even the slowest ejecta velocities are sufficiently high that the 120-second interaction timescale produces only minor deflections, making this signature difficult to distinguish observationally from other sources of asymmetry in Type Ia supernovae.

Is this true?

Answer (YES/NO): NO